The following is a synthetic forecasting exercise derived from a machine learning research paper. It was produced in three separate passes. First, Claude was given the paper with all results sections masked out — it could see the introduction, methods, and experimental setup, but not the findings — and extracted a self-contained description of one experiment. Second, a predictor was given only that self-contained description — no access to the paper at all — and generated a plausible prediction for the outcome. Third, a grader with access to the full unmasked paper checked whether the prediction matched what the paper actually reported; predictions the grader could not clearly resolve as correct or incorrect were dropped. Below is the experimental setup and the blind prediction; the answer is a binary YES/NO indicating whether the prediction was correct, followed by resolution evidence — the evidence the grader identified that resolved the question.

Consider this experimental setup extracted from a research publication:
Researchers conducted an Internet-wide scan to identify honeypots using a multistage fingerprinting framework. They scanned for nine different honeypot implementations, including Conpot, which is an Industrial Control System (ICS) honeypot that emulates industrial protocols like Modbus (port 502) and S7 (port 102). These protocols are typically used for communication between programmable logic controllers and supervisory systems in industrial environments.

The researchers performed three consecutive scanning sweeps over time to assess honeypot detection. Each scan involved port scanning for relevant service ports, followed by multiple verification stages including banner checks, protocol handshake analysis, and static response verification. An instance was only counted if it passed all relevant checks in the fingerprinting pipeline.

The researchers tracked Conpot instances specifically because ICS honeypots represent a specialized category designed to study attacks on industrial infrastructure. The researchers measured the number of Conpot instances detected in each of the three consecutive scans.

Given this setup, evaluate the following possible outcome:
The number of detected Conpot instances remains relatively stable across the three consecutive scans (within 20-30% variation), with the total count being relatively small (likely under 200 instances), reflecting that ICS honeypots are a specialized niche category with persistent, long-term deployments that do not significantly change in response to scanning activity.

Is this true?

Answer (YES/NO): NO